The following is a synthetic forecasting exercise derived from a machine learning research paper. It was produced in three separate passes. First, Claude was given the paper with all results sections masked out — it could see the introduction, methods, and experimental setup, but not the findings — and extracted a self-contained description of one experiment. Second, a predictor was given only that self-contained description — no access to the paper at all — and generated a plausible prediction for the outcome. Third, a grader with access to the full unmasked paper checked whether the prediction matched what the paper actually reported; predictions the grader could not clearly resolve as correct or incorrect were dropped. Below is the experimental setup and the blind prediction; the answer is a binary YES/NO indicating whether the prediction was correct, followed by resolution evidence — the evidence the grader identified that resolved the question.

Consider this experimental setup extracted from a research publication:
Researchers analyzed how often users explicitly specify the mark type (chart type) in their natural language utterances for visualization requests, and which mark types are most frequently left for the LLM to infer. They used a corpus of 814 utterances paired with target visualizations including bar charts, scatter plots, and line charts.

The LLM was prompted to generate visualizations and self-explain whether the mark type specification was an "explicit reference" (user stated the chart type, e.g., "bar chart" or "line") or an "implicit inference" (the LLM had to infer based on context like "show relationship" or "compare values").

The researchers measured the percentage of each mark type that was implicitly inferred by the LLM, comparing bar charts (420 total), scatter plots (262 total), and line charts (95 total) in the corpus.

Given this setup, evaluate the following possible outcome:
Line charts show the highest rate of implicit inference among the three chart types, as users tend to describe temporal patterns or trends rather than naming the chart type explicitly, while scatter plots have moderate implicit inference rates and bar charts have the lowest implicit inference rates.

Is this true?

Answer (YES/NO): NO